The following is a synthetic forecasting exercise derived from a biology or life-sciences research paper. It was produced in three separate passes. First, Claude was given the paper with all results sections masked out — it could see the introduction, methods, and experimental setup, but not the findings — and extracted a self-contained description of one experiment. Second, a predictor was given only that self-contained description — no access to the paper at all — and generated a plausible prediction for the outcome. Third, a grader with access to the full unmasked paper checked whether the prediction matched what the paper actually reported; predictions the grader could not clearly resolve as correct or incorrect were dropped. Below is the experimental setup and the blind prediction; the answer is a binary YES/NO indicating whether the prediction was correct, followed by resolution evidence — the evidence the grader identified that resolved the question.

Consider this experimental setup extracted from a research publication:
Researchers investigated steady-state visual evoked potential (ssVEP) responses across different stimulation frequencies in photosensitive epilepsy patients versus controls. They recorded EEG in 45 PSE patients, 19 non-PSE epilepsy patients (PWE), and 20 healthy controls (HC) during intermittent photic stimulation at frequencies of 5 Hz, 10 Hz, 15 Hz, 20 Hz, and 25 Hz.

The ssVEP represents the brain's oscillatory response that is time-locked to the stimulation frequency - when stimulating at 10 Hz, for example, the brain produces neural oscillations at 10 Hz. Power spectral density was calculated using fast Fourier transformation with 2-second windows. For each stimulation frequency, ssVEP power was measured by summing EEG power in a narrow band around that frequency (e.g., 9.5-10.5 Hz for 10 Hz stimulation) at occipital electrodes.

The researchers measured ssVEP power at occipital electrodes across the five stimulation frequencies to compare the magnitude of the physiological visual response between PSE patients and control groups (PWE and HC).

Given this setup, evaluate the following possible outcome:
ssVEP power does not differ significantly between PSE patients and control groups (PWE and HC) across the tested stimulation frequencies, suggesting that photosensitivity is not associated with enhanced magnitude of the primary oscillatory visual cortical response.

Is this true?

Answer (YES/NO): NO